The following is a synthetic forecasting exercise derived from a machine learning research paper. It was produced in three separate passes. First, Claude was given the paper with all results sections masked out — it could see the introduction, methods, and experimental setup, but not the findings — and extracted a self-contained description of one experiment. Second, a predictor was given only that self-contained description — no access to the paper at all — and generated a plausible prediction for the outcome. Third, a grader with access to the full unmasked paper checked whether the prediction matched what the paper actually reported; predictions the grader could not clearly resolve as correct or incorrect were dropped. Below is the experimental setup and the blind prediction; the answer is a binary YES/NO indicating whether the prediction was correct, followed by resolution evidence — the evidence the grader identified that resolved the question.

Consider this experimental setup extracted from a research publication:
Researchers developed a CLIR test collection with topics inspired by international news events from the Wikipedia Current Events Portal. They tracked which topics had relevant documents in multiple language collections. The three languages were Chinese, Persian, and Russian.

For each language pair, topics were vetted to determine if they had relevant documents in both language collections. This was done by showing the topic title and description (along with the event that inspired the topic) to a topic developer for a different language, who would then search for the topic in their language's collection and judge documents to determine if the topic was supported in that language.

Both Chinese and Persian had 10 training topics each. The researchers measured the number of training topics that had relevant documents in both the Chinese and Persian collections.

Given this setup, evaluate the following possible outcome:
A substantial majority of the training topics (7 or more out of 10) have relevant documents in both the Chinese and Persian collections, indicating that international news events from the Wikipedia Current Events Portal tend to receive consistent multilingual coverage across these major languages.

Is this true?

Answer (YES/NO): NO